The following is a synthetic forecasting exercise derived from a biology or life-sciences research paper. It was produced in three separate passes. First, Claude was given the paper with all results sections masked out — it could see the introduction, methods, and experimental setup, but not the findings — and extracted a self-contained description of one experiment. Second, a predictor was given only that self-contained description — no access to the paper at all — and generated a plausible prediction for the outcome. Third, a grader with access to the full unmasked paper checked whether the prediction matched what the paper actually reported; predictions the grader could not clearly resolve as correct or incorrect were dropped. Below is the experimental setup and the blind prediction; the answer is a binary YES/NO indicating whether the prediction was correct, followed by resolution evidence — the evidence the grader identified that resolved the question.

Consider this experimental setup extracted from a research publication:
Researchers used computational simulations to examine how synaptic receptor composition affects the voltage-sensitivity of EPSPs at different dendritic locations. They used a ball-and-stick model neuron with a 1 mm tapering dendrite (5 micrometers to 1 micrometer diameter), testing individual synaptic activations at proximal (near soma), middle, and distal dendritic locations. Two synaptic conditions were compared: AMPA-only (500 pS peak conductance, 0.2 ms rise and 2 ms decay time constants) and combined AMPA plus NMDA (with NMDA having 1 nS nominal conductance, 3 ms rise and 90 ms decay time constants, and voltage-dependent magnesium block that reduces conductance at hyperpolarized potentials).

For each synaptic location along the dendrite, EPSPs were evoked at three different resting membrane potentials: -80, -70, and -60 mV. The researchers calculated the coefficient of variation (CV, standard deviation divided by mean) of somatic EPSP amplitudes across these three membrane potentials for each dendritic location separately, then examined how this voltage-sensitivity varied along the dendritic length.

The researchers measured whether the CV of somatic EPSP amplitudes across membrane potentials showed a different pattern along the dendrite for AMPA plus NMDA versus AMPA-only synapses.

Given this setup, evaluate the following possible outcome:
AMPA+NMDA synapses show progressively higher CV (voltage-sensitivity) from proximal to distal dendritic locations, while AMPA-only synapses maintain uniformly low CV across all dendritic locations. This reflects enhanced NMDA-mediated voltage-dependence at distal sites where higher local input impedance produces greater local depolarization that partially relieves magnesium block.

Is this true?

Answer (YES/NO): NO